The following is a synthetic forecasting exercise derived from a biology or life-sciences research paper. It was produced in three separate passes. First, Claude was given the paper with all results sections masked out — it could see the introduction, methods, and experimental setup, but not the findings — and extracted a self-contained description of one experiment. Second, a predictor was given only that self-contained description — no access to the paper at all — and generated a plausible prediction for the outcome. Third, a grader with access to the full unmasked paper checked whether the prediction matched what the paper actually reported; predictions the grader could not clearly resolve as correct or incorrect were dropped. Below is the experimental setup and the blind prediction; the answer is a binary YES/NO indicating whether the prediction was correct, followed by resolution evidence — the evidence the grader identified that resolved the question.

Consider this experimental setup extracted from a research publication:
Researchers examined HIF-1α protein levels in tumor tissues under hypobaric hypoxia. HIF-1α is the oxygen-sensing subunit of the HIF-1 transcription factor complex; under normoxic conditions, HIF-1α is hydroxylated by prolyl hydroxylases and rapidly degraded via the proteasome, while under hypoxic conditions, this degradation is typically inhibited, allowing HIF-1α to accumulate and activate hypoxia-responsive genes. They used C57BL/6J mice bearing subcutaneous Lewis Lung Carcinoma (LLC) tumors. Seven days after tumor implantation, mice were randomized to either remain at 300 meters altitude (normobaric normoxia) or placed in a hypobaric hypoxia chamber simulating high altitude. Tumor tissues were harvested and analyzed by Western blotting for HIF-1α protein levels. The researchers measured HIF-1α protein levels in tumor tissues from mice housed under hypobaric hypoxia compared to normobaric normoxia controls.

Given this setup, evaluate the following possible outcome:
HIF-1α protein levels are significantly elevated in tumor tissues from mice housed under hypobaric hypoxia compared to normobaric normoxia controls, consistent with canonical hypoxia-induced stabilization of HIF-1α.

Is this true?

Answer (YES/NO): NO